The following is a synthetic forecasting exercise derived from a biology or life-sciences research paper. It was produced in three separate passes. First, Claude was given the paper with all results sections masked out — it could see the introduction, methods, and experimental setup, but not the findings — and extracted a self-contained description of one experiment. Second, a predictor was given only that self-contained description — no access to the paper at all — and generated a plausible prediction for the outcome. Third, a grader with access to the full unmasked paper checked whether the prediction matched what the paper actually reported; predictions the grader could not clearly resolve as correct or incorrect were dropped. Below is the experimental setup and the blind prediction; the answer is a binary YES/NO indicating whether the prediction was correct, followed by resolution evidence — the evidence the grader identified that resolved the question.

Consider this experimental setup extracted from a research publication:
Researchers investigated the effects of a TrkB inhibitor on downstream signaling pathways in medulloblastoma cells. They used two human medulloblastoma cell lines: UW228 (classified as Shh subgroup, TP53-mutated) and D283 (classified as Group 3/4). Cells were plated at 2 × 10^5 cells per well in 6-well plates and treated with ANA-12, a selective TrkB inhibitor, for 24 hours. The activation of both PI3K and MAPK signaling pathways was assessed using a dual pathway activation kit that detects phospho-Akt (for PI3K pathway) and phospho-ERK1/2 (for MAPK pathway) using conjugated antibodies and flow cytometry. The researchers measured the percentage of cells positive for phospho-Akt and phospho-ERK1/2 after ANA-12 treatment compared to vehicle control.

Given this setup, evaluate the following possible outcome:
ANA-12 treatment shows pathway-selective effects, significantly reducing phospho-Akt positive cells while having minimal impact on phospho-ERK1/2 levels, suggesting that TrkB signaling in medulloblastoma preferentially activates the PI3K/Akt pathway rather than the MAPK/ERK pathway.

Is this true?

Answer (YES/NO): NO